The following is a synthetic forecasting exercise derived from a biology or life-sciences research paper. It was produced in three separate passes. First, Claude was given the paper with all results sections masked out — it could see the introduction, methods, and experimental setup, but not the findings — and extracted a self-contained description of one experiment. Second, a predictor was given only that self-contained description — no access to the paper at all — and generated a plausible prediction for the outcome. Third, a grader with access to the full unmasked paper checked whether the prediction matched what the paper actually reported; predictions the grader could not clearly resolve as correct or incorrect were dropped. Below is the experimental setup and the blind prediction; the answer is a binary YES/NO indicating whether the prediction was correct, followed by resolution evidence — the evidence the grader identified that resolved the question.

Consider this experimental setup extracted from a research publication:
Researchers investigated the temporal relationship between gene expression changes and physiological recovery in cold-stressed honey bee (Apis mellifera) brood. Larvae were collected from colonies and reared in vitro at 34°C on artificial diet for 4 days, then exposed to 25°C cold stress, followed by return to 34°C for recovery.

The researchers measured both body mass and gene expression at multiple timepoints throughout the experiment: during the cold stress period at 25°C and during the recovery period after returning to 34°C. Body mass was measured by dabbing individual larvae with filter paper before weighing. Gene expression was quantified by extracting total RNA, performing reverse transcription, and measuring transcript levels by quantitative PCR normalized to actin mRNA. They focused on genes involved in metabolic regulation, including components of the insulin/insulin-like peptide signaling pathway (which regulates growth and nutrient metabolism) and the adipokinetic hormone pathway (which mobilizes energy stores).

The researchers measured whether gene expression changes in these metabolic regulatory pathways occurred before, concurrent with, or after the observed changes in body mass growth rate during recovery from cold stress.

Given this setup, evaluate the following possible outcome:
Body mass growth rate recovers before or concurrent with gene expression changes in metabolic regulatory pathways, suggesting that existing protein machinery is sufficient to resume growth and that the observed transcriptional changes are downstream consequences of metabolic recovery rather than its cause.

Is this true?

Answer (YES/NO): YES